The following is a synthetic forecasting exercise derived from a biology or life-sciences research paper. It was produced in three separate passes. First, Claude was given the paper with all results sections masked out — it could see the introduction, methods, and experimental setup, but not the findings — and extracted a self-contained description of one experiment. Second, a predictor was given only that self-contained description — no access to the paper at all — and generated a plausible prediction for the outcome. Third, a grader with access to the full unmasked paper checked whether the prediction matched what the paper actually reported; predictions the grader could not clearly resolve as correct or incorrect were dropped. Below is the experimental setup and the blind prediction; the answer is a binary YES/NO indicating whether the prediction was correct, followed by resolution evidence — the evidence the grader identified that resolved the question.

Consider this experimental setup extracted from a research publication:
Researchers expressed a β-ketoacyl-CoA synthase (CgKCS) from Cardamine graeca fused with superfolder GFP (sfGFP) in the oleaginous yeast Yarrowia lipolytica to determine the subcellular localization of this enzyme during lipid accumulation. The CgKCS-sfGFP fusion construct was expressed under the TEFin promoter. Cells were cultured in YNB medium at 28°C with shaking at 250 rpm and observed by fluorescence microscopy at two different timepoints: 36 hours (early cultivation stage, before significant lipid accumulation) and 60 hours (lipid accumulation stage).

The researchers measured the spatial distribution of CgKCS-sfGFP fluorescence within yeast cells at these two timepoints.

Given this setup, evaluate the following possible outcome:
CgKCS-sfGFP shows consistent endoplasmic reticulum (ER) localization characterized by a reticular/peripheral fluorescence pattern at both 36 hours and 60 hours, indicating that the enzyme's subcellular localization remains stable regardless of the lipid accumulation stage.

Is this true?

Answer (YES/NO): NO